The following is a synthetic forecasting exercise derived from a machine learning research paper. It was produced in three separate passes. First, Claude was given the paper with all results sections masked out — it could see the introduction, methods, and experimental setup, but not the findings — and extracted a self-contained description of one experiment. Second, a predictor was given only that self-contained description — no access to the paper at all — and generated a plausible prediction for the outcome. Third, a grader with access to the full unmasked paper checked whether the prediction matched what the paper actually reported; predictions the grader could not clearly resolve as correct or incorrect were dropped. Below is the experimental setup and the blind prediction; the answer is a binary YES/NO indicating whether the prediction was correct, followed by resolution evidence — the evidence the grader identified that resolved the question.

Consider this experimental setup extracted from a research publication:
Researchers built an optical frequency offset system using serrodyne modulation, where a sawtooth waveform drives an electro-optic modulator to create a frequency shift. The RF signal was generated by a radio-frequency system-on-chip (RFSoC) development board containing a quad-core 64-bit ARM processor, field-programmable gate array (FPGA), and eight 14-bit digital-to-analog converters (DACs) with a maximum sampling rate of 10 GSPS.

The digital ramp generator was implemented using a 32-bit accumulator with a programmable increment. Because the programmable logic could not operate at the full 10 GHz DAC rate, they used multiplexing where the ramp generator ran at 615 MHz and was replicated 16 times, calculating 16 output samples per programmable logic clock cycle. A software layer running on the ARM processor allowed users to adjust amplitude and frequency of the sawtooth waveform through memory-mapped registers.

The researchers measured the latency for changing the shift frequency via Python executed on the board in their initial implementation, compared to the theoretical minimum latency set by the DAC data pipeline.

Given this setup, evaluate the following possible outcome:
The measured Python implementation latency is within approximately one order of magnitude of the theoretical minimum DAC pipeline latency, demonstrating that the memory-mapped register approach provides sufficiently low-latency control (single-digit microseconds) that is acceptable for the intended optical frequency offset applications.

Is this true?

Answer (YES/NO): NO